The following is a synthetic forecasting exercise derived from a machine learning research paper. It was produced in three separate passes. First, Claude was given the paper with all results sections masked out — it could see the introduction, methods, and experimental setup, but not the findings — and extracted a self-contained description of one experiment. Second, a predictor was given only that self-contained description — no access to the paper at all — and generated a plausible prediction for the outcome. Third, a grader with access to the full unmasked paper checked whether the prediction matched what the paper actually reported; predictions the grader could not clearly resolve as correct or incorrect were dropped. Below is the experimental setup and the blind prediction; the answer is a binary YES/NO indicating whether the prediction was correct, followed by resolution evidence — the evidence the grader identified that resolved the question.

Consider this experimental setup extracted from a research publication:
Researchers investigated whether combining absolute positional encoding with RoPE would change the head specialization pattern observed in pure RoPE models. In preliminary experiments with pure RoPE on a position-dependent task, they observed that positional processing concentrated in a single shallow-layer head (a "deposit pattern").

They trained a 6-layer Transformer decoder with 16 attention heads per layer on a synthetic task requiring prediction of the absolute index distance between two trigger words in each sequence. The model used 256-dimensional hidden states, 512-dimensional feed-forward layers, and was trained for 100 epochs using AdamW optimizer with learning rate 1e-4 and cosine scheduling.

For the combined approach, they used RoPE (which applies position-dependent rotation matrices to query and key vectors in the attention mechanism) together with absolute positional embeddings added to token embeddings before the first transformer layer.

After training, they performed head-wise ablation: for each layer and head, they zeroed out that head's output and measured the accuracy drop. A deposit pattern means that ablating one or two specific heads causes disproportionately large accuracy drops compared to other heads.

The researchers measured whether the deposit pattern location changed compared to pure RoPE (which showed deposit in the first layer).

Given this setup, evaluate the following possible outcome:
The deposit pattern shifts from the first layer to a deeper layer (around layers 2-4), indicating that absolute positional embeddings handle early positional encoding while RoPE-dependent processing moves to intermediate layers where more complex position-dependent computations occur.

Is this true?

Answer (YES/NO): YES